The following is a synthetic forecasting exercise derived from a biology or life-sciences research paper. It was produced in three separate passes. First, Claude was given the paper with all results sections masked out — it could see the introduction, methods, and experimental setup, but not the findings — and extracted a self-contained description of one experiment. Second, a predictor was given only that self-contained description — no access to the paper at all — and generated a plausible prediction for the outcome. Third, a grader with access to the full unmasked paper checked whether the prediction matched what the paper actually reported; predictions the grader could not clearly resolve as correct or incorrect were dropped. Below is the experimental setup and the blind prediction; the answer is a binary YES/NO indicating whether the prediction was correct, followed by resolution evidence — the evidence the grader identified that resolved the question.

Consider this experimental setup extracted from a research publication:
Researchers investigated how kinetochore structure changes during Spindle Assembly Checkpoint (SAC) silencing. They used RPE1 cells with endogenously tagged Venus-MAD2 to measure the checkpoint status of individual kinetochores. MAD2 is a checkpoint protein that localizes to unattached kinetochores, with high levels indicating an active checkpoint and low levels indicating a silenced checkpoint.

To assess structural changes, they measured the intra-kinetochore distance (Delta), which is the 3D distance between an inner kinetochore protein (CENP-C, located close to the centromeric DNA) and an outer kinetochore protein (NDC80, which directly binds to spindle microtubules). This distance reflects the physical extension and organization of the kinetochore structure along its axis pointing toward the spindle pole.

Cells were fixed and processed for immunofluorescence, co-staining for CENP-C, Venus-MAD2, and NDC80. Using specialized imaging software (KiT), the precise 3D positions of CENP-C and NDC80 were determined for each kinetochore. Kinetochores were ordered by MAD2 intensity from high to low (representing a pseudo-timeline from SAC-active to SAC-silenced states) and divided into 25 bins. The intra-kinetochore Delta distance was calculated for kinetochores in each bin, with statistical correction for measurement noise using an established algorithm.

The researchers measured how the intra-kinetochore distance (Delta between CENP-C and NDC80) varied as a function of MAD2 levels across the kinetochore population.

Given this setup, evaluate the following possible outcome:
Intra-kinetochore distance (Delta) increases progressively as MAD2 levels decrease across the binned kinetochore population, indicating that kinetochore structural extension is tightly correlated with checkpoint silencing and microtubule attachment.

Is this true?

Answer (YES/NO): NO